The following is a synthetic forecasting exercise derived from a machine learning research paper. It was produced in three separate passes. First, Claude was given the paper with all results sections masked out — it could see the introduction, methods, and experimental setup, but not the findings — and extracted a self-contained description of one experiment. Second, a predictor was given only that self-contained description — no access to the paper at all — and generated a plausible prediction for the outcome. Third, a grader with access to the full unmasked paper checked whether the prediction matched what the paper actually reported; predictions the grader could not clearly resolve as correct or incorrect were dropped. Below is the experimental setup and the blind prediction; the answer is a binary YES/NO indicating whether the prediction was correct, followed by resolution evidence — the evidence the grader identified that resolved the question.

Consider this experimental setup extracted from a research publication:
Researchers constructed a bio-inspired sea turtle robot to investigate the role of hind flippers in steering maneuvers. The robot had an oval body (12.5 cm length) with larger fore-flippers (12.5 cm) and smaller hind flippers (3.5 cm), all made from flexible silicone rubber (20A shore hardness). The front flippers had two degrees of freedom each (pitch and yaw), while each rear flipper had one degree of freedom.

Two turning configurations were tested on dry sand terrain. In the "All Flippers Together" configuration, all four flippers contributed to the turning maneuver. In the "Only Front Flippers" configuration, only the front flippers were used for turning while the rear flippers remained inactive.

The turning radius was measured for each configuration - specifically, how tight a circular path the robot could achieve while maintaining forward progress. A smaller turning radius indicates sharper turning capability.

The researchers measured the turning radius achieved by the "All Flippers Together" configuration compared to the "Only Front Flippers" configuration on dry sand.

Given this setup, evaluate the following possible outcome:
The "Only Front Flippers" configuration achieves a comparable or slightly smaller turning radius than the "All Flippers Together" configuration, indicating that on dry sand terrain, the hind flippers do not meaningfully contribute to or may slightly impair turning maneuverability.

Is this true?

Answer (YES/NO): NO